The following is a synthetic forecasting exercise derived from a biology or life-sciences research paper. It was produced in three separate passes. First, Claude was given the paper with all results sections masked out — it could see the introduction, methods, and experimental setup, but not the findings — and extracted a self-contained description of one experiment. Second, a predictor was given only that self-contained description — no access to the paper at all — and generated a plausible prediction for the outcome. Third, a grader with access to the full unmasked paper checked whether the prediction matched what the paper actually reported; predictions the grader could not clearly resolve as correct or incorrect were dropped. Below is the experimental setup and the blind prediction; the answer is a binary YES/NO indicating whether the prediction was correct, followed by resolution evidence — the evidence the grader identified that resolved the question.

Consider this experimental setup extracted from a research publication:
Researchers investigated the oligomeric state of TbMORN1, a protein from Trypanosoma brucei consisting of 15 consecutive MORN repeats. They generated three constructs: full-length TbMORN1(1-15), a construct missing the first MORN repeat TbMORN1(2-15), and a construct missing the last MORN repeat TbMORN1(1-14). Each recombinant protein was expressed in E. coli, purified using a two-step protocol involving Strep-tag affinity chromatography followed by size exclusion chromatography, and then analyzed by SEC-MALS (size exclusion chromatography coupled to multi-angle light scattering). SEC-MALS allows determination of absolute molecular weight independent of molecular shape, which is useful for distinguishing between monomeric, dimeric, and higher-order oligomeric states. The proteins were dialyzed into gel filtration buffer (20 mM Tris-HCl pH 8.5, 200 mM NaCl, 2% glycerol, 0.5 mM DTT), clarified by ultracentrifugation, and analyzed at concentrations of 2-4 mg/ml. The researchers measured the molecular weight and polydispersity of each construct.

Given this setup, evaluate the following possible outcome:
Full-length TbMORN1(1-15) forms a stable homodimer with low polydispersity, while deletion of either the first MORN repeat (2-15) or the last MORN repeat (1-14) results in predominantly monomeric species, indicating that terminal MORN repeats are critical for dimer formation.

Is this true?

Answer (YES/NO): NO